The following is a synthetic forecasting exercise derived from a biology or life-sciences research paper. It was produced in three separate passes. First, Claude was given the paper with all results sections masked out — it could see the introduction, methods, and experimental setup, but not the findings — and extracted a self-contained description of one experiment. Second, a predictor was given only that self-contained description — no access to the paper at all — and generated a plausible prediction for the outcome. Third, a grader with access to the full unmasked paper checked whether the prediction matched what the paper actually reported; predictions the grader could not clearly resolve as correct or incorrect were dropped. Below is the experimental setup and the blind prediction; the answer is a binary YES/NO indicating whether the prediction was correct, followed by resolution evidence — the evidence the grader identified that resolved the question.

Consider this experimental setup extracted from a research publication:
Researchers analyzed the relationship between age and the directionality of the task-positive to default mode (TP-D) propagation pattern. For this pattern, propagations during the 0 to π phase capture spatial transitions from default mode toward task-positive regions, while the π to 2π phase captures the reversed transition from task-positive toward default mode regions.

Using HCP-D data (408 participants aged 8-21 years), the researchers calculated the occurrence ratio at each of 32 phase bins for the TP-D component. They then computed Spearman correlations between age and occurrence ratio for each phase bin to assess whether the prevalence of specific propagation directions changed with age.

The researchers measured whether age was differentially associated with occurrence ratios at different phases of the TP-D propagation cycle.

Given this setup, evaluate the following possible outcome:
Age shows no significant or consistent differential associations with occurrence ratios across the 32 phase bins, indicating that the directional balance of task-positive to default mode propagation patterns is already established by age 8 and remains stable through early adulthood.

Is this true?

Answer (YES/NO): NO